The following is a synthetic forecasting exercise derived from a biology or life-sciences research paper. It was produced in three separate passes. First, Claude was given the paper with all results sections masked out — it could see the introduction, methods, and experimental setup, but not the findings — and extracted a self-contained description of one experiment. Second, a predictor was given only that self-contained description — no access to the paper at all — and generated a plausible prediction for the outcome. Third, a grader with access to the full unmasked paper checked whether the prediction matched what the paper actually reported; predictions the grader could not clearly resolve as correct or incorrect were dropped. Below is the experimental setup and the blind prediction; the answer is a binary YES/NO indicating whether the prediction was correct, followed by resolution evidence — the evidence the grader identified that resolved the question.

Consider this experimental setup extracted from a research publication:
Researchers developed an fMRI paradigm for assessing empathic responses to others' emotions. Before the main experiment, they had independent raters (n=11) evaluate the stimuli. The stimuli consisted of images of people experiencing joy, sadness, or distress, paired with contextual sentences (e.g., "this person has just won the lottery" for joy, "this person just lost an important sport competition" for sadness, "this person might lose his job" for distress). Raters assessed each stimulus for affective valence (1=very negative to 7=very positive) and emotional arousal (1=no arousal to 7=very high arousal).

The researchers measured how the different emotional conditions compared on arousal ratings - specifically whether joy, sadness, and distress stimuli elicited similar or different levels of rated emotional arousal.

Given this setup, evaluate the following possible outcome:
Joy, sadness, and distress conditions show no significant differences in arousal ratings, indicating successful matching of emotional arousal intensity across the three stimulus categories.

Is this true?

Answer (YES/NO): NO